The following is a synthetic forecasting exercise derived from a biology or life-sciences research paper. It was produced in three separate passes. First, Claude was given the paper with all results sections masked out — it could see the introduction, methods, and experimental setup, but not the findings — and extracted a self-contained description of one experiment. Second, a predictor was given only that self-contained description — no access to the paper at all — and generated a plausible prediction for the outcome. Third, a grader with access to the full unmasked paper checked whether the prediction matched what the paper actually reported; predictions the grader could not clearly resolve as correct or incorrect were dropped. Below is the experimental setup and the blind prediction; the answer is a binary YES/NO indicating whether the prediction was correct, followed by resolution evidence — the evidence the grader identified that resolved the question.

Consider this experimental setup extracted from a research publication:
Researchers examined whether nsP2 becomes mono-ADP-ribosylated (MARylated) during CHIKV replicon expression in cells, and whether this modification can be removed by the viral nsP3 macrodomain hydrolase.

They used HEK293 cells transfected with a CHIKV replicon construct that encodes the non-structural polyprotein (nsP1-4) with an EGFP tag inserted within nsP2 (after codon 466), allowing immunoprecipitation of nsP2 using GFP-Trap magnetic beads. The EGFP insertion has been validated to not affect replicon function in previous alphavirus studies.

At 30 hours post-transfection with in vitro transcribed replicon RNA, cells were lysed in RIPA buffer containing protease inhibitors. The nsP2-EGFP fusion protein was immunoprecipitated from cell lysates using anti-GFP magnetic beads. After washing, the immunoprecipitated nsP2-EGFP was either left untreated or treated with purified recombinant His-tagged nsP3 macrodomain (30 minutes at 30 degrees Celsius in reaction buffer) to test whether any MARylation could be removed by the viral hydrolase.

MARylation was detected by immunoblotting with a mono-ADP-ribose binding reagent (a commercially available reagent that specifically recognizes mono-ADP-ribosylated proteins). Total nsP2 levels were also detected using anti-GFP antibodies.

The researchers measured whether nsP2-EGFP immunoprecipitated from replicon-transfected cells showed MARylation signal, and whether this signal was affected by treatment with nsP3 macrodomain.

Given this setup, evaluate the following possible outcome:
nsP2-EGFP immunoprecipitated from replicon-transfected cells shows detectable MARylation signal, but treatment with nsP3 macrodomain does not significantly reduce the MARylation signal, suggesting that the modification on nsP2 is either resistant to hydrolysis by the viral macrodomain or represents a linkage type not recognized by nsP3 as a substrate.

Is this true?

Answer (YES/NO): NO